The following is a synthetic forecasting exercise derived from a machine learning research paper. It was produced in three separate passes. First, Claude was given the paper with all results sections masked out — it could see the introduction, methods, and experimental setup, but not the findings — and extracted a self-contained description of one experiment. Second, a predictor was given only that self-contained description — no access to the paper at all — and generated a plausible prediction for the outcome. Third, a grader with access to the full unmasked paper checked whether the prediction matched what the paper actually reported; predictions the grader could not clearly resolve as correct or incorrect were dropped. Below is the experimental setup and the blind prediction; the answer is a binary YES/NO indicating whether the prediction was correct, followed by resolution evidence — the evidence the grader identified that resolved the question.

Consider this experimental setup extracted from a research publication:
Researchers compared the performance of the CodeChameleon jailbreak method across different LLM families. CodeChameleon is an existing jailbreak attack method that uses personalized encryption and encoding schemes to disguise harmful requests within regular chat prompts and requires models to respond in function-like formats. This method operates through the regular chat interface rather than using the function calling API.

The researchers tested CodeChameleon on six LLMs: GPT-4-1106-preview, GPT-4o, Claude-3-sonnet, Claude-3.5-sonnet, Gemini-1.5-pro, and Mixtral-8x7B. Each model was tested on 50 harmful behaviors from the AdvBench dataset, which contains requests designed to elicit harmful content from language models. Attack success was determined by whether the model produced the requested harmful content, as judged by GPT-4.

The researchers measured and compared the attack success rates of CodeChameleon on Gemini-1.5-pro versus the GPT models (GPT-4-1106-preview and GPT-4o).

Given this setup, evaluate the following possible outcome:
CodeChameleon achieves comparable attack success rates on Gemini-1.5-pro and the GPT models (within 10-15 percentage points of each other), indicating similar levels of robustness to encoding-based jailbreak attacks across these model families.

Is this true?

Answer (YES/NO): NO